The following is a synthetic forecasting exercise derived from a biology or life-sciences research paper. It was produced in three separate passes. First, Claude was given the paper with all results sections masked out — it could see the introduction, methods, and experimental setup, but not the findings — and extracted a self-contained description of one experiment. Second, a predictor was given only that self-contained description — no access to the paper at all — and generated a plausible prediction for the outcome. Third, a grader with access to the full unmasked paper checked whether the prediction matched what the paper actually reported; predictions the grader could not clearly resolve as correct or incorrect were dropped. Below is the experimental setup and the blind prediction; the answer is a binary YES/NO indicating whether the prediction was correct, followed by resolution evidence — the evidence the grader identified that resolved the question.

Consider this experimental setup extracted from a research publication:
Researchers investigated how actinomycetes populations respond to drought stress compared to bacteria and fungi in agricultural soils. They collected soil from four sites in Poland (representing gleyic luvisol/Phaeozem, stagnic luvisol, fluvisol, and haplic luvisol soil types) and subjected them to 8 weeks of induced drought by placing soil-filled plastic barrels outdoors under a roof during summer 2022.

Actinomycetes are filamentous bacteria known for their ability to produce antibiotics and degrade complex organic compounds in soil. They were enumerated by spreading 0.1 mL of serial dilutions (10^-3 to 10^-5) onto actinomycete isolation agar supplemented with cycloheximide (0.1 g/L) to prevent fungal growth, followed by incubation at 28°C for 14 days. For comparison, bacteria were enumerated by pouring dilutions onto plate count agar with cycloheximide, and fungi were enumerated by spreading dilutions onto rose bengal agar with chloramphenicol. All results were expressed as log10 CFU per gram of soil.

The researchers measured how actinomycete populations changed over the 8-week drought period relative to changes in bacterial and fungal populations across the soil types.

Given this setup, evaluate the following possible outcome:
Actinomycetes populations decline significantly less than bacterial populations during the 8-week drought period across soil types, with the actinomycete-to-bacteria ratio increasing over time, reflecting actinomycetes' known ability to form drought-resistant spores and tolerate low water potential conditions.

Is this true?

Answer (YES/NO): YES